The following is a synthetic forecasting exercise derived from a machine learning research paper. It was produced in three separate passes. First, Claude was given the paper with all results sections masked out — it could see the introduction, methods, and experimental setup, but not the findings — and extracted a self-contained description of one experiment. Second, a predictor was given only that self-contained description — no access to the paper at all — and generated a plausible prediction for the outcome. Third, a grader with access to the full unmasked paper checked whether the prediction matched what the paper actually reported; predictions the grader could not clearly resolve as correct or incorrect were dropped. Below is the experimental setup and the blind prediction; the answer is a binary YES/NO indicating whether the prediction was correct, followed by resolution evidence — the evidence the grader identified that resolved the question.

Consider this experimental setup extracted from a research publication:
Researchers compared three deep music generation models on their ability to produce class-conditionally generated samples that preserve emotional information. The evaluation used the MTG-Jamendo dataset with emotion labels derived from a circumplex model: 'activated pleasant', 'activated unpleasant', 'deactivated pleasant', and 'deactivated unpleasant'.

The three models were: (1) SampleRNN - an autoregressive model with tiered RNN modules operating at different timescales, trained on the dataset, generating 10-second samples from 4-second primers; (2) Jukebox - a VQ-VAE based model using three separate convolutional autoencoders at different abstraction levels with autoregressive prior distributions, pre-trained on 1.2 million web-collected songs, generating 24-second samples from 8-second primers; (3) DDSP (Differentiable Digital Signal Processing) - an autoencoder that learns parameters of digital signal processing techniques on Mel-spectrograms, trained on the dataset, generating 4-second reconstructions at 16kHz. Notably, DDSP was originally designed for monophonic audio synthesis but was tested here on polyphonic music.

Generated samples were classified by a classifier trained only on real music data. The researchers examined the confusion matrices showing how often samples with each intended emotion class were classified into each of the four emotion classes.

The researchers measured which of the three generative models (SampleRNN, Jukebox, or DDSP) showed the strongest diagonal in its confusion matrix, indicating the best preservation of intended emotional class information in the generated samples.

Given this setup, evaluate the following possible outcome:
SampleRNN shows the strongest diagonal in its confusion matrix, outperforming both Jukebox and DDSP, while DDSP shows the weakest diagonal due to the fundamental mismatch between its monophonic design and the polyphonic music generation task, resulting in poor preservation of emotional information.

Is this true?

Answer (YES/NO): NO